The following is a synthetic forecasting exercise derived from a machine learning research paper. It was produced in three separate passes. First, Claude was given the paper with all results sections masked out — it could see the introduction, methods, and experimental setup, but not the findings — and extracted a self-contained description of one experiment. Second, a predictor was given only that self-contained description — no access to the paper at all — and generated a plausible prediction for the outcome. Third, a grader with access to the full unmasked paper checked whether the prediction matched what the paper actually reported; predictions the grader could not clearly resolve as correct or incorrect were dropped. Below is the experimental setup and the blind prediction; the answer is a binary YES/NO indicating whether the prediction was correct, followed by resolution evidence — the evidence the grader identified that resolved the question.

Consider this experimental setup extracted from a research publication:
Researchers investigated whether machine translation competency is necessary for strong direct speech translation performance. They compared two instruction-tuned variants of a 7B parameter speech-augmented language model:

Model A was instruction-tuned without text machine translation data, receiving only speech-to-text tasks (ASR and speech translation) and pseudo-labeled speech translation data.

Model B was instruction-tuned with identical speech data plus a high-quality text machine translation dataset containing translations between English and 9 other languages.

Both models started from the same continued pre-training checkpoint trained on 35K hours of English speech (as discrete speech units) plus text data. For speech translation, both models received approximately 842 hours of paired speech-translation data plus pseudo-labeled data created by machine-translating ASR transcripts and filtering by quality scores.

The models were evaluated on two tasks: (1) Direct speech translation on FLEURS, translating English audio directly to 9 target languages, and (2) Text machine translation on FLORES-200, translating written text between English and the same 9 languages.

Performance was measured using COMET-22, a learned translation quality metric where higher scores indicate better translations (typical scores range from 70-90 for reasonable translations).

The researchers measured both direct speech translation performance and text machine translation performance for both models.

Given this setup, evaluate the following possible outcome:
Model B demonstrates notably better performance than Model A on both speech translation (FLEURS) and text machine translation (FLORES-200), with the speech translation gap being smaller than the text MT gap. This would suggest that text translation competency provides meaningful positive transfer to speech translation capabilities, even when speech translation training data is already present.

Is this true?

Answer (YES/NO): NO